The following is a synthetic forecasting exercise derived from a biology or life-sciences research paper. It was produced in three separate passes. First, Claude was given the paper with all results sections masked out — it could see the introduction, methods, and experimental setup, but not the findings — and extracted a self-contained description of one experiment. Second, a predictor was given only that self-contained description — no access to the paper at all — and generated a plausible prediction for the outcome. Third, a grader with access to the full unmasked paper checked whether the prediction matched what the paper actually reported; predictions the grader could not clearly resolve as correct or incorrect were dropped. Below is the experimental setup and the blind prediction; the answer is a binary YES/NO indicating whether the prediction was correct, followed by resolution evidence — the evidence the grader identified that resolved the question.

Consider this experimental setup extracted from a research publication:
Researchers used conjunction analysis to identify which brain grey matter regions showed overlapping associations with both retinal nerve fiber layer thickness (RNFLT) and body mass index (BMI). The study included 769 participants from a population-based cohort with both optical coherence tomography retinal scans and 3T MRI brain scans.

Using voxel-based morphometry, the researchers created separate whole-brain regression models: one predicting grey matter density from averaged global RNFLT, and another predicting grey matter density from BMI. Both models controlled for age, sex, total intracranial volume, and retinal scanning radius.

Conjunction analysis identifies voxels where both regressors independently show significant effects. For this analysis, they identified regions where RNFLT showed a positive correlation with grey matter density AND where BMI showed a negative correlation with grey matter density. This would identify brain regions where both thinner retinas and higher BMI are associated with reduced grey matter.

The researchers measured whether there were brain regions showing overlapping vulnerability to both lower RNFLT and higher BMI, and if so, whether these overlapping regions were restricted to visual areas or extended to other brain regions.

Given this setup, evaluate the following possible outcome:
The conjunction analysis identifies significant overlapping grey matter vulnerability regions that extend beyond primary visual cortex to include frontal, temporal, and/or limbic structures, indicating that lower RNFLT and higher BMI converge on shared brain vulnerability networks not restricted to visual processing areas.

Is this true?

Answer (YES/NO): NO